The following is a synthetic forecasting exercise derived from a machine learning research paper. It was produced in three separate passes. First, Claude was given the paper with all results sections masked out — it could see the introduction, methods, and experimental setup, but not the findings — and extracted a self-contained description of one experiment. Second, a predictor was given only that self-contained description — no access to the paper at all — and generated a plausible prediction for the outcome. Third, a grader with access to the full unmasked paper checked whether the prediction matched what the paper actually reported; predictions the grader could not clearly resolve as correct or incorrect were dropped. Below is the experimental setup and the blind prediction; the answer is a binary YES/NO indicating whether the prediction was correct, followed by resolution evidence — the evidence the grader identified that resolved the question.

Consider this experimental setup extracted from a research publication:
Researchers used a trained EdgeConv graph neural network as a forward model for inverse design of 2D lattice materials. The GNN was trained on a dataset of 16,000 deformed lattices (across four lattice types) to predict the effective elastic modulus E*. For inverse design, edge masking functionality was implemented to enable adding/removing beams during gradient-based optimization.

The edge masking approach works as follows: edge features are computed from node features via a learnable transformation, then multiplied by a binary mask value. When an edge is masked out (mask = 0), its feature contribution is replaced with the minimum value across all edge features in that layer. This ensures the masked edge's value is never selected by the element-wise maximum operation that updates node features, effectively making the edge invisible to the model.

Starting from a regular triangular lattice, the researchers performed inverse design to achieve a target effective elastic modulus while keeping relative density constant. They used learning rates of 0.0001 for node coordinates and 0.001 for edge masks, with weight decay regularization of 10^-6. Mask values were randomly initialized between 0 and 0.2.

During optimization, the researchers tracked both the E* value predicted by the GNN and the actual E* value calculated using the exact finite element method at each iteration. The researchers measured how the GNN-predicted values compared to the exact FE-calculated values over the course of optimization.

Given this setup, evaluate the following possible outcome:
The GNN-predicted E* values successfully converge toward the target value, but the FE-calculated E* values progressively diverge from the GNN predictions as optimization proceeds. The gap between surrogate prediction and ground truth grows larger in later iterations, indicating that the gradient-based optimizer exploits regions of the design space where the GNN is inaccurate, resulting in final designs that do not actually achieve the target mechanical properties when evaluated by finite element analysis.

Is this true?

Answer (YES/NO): NO